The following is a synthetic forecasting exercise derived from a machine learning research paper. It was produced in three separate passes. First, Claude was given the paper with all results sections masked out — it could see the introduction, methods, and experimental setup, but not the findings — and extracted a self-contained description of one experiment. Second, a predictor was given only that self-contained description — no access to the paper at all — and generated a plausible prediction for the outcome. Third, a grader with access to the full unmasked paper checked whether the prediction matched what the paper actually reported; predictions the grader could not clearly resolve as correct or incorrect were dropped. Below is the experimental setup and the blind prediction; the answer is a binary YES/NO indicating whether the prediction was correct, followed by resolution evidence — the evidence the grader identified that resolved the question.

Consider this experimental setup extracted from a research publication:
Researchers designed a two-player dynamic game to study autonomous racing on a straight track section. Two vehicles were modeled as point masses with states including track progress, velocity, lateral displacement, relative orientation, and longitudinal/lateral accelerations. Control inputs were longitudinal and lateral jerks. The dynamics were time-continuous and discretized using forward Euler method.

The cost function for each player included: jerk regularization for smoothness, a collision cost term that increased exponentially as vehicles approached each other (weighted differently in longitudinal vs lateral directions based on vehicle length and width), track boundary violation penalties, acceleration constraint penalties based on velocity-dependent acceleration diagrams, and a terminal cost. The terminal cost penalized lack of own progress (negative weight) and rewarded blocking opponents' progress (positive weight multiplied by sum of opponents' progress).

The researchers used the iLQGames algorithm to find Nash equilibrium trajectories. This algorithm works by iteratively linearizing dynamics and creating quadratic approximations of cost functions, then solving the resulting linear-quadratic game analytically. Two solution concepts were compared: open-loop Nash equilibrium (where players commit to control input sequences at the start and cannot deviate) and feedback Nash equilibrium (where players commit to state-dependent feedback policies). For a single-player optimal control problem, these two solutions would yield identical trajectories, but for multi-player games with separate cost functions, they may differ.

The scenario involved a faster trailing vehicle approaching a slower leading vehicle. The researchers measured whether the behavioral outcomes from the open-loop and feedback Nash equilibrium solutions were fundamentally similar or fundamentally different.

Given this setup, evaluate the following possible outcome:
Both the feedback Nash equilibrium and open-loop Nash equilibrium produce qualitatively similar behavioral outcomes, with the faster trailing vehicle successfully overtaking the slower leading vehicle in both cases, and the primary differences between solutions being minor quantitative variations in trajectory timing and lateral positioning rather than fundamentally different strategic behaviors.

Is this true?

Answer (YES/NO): NO